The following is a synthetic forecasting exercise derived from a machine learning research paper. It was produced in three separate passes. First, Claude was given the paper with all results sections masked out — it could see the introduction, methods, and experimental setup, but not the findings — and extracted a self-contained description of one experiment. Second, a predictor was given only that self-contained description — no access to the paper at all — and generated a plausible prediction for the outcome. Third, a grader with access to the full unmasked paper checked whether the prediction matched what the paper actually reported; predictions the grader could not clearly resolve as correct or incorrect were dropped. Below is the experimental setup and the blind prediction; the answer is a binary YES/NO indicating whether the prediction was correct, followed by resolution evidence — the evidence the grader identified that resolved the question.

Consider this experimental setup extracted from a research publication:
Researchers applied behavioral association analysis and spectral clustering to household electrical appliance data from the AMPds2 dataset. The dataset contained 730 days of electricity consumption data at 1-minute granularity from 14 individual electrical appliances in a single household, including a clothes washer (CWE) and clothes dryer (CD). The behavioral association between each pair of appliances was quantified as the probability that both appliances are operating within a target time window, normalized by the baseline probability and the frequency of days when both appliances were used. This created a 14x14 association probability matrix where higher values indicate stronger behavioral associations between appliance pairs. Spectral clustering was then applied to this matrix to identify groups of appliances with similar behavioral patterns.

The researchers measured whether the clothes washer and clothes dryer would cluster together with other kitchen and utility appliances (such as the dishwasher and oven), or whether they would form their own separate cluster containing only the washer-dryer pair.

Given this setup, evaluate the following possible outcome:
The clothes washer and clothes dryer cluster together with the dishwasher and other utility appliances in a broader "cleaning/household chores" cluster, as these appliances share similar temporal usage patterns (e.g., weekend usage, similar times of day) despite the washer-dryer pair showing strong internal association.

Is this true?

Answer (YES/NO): NO